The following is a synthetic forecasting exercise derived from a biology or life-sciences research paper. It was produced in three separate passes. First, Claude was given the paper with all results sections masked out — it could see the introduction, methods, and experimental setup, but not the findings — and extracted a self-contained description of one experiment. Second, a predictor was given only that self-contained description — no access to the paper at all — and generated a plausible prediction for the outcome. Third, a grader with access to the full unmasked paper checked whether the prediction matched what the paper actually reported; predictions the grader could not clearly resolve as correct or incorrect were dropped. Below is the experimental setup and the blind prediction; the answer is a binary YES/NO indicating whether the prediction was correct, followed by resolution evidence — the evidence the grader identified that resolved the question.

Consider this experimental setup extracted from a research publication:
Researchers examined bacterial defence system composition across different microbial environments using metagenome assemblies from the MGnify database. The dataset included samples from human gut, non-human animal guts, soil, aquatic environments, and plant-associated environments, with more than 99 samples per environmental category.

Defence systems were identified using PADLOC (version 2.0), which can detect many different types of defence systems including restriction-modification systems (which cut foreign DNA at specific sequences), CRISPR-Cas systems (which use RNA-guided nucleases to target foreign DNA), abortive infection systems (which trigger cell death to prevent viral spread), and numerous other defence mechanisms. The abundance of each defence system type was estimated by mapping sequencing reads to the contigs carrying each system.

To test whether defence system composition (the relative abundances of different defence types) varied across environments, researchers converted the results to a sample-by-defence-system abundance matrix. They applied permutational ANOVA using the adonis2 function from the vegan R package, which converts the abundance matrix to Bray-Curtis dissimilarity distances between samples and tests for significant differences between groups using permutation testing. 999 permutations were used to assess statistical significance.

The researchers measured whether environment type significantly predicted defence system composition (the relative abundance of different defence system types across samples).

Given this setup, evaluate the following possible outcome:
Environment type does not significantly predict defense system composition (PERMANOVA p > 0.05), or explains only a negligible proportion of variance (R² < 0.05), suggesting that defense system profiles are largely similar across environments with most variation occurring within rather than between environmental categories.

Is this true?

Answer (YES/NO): NO